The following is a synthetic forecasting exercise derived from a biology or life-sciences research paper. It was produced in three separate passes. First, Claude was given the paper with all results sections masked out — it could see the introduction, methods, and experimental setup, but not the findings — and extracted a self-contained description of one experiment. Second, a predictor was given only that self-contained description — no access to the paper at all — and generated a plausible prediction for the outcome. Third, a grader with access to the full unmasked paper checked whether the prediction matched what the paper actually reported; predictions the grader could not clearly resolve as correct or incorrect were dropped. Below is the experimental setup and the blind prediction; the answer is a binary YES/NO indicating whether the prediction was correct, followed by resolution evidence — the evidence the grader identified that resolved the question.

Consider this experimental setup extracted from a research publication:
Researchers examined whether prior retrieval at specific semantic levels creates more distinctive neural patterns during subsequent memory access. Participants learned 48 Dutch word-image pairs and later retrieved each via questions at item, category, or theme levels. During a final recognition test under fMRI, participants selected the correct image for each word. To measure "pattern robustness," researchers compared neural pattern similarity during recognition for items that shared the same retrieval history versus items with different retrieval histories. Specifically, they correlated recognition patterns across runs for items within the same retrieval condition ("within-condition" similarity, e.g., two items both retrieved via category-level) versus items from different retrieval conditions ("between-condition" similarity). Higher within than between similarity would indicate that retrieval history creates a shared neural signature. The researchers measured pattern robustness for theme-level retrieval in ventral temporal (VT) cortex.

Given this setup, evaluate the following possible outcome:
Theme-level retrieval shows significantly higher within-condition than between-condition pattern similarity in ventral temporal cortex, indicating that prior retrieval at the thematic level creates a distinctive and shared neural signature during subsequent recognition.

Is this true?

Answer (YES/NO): NO